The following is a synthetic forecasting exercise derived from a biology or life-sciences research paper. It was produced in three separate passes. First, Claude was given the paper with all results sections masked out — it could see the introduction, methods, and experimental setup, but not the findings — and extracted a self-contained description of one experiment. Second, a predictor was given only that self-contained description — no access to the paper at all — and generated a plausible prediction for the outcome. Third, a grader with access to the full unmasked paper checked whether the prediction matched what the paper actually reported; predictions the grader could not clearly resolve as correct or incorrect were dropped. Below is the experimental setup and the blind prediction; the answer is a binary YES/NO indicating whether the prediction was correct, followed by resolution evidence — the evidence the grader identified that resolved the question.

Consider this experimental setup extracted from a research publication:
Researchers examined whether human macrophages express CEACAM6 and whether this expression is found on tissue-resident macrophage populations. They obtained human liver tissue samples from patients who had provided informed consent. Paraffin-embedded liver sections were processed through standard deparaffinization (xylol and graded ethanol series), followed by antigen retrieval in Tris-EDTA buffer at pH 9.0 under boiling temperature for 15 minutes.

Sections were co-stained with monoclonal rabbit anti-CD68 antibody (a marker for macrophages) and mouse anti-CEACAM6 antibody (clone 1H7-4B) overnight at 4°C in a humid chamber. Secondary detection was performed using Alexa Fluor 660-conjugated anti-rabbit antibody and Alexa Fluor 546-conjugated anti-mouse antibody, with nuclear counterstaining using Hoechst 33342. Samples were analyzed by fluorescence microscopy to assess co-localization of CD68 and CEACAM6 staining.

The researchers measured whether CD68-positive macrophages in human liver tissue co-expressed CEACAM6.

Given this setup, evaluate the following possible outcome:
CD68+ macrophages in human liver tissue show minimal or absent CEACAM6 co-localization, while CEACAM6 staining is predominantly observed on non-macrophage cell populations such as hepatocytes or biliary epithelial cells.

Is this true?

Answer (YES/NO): NO